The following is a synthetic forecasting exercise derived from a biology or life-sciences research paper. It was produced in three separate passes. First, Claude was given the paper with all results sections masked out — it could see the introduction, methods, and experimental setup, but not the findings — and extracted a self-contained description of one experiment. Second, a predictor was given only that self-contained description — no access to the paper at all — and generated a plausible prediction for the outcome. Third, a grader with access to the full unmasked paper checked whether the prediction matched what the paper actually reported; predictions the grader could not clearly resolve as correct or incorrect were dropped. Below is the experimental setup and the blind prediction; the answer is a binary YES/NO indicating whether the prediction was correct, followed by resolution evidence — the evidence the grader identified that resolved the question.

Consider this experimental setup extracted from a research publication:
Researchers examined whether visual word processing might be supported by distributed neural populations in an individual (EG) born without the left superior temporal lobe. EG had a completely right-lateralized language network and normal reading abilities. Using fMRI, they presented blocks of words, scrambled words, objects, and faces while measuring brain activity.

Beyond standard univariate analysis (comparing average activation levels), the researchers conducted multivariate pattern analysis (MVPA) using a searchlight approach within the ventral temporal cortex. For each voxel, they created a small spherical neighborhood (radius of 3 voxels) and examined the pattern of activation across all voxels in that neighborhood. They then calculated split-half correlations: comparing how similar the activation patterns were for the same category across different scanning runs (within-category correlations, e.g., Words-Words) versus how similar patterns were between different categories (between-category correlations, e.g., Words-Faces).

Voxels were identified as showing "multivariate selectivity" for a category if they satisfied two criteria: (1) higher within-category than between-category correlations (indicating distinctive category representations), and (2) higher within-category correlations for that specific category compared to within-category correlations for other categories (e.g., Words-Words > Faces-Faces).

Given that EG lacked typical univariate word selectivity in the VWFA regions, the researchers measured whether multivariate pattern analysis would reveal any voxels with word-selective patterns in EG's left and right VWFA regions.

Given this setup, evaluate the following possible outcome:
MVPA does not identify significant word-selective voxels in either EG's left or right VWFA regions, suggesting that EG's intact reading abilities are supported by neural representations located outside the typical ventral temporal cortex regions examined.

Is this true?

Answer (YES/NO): NO